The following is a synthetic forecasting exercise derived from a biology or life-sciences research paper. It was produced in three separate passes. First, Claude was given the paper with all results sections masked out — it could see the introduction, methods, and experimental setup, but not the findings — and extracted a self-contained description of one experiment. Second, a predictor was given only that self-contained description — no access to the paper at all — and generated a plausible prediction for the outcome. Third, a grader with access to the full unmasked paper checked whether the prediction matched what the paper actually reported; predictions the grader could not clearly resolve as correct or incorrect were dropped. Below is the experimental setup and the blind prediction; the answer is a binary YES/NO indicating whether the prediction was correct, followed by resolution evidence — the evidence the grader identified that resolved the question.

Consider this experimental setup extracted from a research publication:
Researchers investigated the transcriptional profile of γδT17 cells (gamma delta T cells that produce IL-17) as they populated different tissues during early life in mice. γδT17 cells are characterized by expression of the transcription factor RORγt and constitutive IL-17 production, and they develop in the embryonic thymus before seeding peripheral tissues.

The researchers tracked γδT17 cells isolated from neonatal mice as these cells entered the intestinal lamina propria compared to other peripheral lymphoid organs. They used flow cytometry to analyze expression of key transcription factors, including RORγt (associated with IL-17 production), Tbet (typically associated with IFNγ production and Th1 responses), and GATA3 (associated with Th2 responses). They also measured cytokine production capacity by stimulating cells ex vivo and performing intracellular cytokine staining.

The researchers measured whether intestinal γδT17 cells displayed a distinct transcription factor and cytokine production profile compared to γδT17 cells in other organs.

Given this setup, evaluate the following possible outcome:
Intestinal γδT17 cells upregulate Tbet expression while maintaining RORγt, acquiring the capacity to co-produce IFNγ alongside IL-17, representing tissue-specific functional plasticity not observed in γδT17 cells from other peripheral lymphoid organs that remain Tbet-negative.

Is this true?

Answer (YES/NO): YES